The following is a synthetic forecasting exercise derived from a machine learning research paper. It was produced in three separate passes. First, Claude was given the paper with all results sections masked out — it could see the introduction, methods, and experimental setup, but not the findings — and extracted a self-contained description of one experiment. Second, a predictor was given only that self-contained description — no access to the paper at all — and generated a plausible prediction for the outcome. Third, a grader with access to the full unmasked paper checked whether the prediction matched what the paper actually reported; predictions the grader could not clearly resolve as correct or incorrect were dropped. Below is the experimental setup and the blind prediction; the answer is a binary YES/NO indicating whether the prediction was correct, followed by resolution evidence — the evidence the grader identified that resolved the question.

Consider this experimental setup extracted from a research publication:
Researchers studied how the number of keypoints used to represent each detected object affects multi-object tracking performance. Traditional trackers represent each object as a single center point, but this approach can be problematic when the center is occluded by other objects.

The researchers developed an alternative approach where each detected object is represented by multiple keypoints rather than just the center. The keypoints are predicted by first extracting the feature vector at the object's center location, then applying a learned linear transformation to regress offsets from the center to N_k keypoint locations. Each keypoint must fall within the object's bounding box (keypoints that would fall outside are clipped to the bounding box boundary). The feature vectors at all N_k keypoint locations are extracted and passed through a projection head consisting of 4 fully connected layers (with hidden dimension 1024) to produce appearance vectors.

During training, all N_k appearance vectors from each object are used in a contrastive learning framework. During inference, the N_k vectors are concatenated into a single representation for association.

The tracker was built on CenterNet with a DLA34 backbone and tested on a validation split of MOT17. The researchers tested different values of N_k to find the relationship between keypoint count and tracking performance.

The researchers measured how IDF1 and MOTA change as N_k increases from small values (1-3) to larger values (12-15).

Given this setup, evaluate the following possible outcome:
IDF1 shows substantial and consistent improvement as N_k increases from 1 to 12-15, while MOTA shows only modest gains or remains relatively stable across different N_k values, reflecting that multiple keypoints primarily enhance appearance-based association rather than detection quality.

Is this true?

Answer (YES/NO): NO